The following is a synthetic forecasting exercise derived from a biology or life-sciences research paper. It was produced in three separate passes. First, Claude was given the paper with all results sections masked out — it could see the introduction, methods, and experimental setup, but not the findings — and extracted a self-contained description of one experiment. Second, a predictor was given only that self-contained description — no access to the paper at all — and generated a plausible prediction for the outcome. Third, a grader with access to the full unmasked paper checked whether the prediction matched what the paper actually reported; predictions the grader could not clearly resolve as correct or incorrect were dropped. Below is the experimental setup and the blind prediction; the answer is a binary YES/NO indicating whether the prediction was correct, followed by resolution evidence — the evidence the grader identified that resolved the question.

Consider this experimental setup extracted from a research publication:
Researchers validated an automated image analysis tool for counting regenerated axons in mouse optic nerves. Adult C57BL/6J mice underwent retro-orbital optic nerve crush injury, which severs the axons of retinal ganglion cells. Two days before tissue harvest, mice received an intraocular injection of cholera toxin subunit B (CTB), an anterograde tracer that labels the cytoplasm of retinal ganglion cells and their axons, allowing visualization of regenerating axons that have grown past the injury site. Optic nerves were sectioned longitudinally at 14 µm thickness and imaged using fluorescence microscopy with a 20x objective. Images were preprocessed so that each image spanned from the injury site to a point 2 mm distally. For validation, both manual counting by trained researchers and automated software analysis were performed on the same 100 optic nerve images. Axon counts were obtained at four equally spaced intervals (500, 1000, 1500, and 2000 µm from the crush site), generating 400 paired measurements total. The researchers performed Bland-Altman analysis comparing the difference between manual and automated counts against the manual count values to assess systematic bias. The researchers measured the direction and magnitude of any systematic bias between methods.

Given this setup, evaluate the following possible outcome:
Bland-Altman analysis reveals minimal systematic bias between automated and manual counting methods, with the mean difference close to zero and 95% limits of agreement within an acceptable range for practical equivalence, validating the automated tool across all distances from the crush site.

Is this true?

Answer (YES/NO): NO